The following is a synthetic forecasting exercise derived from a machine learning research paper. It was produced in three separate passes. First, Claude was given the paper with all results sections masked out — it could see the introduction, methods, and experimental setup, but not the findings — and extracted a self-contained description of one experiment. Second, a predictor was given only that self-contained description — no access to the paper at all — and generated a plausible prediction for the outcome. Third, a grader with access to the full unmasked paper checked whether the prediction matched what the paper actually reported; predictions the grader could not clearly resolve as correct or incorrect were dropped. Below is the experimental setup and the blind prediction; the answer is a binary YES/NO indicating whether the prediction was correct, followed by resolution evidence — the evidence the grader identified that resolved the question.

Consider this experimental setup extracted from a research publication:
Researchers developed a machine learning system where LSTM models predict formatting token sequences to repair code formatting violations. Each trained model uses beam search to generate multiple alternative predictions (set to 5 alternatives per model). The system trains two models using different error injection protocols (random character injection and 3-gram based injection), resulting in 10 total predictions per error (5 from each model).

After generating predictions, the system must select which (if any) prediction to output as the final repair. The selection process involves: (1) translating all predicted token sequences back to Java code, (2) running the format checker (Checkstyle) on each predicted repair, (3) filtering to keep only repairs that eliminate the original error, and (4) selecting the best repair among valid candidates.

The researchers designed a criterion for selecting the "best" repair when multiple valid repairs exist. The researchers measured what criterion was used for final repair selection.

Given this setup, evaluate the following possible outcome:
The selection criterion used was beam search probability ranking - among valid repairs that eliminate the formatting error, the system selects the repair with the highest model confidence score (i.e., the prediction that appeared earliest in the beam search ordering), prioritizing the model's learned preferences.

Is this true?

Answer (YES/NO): NO